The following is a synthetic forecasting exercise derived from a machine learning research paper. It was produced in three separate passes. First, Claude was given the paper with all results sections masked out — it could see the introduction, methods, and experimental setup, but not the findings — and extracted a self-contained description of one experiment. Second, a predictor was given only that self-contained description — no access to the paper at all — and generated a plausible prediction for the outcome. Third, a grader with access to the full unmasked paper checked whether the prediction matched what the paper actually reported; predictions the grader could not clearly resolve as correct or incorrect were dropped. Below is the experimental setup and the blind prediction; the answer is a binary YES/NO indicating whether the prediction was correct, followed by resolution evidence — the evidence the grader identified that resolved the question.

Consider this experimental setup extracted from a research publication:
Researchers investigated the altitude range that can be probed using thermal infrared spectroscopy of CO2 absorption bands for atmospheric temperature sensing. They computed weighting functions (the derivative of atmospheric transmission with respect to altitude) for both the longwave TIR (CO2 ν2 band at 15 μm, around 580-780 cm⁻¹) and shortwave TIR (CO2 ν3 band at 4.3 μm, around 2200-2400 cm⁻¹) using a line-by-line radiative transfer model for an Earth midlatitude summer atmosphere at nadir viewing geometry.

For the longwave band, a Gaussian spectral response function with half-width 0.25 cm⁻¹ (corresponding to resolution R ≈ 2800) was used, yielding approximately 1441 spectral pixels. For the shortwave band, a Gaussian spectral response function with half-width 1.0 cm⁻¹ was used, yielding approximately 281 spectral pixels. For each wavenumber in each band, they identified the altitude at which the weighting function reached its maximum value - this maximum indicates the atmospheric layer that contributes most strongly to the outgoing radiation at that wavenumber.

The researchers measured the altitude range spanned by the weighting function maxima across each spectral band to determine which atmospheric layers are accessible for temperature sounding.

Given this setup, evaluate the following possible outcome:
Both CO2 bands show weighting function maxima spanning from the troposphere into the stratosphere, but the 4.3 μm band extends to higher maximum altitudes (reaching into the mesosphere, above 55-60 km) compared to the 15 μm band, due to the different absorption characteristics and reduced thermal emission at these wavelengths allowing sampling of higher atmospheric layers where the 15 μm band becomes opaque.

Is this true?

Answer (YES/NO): NO